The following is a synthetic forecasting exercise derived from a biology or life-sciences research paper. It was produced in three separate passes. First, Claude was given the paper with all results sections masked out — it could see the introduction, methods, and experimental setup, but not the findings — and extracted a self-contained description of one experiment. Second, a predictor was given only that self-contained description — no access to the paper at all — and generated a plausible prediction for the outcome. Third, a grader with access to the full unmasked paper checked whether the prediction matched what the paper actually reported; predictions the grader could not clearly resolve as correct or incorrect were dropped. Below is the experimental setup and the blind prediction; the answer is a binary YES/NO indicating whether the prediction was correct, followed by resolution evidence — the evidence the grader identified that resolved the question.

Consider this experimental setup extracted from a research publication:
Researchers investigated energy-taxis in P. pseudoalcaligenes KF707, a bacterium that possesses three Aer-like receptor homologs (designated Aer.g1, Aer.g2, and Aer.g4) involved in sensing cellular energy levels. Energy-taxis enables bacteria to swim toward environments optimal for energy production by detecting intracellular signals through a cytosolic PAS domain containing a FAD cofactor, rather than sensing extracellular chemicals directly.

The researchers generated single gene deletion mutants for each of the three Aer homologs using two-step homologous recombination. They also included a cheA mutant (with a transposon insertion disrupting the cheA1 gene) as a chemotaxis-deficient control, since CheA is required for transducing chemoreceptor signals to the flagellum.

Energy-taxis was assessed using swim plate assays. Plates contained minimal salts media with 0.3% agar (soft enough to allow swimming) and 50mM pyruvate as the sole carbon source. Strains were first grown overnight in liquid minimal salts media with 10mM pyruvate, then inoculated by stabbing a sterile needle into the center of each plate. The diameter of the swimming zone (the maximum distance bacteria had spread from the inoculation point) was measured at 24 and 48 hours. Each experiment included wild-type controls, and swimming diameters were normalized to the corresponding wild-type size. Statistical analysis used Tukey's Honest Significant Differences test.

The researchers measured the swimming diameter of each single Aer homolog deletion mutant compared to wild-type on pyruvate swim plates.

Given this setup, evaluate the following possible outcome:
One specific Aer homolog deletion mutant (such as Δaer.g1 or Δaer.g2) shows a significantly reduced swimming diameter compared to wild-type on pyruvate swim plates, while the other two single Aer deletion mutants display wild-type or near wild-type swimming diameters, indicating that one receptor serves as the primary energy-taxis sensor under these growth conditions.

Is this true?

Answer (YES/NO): NO